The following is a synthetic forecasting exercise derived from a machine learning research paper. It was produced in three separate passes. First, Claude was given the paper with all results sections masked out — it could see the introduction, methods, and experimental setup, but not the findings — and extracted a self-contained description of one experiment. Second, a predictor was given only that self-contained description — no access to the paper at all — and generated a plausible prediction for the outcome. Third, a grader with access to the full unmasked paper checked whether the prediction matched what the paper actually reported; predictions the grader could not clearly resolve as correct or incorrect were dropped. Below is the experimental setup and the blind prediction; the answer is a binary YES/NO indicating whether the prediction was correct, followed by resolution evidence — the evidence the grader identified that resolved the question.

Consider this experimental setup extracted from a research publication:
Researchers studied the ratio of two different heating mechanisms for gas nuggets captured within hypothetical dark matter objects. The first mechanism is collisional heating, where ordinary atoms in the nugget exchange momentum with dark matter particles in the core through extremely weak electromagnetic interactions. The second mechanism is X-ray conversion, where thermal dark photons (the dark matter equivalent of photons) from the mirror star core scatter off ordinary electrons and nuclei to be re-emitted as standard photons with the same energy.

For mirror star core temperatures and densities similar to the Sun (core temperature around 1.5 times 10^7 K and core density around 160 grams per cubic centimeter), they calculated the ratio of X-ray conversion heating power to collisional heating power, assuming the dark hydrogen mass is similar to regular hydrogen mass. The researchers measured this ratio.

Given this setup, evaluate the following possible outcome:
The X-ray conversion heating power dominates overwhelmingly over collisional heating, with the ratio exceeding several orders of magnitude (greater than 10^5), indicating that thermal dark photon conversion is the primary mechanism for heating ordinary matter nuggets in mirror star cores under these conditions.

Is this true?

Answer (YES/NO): NO